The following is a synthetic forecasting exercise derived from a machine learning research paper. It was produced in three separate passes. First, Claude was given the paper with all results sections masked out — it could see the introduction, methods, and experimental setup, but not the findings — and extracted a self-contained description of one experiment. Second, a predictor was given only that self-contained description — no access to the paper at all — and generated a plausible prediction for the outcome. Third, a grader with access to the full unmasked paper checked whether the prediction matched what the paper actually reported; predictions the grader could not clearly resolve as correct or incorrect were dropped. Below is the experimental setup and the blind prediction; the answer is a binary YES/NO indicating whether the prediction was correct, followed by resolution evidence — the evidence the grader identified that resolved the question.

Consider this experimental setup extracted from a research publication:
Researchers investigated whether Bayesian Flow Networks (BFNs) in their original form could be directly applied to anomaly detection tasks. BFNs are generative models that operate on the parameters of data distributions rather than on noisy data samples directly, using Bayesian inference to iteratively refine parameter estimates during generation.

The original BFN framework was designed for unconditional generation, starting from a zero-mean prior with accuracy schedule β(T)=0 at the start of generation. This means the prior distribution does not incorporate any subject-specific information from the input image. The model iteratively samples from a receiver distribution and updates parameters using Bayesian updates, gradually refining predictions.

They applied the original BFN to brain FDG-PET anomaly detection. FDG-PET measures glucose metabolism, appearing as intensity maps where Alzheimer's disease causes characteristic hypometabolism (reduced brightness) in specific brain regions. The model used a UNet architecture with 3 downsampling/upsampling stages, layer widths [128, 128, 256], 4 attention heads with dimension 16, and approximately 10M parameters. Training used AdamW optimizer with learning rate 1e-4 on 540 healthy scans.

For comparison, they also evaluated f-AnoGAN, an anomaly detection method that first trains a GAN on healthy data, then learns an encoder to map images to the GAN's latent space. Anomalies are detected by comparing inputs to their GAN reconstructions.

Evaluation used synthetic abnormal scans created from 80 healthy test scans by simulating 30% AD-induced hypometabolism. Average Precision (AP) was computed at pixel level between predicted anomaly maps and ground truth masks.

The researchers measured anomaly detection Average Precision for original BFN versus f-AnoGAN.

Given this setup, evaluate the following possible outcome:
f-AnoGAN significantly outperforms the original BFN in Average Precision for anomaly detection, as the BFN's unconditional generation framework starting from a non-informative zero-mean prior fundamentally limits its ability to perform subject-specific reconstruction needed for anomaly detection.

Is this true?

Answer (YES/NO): YES